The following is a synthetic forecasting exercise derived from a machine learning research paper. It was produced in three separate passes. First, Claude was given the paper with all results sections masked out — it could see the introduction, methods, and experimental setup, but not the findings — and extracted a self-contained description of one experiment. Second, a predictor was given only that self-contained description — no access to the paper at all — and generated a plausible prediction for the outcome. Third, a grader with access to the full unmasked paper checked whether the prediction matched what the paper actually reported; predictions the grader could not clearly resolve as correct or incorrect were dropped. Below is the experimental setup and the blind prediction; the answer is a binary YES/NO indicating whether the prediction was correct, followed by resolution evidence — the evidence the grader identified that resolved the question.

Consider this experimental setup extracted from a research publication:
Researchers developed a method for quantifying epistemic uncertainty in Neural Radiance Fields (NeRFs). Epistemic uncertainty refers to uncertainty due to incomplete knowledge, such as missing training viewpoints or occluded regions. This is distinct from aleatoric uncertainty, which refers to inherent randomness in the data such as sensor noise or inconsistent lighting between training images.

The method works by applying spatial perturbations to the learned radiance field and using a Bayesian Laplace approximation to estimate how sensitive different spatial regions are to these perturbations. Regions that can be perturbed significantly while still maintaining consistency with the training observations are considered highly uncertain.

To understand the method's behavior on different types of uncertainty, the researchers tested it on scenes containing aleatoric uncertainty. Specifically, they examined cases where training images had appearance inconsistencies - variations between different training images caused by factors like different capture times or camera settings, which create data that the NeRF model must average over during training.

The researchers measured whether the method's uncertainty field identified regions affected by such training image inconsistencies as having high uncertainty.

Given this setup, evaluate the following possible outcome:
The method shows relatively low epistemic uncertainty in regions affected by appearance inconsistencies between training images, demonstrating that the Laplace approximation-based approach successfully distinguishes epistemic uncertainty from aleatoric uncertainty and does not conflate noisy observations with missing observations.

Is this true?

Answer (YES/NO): YES